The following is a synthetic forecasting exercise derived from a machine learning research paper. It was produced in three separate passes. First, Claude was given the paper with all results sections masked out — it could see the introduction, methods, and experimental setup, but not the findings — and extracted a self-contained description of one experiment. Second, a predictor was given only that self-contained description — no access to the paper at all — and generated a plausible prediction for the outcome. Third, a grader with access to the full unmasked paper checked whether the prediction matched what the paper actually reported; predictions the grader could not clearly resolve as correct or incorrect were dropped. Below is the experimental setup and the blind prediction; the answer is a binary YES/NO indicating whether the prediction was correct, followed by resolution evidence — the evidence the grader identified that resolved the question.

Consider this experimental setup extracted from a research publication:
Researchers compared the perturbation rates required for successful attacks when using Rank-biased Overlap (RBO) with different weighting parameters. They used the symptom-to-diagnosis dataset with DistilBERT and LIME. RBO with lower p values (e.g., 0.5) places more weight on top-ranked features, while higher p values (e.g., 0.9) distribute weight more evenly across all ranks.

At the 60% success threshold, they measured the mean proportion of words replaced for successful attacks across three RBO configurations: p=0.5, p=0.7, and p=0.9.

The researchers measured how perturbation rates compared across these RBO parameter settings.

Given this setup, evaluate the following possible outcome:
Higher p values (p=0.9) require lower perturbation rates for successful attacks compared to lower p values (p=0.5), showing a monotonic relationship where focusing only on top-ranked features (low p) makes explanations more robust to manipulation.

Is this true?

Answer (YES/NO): NO